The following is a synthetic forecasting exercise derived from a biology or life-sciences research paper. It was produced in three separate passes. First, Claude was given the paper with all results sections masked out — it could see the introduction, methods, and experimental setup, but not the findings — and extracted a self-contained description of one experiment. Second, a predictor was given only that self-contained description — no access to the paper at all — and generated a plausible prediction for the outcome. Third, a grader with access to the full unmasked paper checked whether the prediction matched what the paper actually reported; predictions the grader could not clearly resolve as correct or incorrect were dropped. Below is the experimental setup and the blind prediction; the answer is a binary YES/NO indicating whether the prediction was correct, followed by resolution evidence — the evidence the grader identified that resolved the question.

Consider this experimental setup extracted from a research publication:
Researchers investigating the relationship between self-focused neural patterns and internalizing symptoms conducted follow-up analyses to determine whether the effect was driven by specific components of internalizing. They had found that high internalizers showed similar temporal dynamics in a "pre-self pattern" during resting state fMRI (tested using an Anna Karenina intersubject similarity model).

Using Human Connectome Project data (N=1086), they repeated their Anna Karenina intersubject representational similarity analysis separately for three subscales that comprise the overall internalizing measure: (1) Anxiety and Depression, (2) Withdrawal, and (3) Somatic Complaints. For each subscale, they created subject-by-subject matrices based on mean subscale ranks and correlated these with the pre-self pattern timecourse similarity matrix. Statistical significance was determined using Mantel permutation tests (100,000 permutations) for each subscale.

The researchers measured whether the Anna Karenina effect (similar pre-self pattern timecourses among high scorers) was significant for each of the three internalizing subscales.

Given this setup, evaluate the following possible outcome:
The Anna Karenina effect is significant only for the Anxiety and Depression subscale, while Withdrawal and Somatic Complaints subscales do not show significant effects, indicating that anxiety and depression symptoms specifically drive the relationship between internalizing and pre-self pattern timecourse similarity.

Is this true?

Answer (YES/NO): NO